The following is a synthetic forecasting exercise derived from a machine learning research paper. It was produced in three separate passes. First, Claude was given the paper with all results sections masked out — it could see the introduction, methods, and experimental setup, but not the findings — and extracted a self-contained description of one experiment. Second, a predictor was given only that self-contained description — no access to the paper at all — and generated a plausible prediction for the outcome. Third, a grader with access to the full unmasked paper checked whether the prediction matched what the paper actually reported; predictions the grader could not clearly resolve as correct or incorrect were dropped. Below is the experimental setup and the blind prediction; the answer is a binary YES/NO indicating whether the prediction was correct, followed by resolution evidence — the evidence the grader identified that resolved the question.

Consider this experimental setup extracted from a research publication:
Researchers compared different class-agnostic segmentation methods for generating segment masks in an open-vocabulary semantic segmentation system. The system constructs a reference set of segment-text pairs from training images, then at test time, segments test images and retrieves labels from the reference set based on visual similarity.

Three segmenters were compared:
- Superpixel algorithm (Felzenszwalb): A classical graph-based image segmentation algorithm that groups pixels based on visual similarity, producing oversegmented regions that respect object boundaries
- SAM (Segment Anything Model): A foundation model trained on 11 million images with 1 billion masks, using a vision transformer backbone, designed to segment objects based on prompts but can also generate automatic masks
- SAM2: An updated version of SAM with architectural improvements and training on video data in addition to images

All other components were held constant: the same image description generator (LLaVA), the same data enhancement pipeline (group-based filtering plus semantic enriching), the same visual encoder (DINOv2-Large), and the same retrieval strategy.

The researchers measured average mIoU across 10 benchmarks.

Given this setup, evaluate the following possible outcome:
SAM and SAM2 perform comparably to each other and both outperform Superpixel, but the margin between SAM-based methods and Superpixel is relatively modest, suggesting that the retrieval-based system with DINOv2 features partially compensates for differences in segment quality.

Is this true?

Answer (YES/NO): YES